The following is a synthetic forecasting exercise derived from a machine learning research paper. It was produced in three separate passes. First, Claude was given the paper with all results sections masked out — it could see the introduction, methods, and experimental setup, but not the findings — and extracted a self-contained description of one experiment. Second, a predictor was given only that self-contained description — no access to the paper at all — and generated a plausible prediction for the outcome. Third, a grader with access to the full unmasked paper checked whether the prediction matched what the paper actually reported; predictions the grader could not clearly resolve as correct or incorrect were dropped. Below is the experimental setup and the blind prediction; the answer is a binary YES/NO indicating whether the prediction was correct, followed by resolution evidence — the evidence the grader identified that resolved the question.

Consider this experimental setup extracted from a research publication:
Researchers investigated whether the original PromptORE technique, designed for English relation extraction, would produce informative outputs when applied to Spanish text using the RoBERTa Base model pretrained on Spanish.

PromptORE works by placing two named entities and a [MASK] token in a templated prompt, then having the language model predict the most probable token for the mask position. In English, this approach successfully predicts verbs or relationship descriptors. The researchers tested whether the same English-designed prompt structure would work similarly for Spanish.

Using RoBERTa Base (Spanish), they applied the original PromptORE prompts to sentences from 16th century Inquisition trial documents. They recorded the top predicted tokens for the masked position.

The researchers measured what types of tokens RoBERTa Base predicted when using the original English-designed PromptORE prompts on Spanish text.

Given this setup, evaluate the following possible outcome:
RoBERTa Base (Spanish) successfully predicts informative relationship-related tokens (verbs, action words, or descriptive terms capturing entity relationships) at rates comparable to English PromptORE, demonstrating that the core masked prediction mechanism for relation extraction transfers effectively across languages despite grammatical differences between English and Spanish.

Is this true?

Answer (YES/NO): NO